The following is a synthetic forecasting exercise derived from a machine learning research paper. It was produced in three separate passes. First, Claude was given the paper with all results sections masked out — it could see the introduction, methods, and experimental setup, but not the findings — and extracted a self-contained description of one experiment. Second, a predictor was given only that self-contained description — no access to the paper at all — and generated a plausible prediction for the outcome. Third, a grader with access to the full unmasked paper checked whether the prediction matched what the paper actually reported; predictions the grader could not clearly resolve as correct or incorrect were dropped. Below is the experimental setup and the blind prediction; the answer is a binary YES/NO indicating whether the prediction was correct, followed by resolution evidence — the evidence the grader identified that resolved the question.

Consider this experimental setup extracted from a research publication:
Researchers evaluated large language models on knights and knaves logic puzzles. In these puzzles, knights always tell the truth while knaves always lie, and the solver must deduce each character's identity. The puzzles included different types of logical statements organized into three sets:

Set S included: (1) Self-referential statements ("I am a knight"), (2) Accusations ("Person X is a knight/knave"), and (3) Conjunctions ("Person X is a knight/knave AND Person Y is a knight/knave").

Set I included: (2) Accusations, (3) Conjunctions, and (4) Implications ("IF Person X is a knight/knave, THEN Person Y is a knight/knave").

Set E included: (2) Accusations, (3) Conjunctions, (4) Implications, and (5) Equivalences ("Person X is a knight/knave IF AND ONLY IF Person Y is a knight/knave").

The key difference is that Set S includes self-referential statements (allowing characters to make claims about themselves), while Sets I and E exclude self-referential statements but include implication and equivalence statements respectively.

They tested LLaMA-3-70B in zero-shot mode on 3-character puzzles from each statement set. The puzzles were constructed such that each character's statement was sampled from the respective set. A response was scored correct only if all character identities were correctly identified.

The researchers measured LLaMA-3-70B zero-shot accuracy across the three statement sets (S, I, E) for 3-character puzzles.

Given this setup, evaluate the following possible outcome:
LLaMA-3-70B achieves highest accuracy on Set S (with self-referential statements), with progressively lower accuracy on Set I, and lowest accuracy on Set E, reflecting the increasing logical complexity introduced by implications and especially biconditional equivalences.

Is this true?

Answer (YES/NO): NO